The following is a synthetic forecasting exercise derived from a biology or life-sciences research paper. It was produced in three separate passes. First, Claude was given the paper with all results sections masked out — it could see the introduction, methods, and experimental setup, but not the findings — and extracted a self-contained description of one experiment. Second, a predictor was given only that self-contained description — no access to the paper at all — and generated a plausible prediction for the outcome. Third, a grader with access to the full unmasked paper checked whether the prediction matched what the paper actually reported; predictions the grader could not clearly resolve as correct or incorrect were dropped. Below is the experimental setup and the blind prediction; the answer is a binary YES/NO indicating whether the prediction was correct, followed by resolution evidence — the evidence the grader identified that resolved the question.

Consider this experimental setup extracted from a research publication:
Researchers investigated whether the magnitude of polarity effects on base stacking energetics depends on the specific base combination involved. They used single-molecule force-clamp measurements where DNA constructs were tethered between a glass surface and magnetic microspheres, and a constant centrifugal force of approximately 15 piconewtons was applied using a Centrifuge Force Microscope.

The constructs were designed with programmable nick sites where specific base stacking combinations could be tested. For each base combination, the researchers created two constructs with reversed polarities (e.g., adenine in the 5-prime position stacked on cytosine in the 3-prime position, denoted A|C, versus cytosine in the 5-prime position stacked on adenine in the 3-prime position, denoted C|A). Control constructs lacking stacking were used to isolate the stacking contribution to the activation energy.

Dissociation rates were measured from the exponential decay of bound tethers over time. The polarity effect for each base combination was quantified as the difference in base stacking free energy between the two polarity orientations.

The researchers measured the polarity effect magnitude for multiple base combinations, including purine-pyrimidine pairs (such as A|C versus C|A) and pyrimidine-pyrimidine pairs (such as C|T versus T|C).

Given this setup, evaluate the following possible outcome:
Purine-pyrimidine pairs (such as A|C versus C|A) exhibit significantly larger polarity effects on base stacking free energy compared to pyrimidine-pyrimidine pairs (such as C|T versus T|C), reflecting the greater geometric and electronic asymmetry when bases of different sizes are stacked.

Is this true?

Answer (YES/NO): NO